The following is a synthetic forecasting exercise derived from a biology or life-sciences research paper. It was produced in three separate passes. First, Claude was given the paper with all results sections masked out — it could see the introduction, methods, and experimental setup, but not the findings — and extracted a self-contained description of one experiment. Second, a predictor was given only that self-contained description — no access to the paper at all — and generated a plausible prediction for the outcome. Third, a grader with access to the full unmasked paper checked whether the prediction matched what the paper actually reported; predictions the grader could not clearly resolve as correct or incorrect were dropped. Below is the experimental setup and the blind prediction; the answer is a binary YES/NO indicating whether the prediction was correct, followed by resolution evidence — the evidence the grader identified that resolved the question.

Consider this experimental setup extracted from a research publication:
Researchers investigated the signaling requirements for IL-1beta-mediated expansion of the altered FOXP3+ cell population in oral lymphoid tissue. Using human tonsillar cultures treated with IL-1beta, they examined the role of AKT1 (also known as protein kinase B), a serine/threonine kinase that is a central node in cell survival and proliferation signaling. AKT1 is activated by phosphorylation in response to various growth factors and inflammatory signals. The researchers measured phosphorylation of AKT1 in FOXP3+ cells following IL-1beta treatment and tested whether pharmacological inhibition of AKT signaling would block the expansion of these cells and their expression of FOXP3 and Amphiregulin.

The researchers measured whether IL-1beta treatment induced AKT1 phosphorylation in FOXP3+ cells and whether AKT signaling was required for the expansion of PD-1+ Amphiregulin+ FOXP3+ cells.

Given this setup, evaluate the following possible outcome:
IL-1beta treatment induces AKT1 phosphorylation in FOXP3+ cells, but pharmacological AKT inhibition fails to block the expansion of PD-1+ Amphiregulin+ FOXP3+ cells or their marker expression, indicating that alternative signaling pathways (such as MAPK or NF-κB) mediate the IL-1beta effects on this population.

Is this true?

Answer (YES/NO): NO